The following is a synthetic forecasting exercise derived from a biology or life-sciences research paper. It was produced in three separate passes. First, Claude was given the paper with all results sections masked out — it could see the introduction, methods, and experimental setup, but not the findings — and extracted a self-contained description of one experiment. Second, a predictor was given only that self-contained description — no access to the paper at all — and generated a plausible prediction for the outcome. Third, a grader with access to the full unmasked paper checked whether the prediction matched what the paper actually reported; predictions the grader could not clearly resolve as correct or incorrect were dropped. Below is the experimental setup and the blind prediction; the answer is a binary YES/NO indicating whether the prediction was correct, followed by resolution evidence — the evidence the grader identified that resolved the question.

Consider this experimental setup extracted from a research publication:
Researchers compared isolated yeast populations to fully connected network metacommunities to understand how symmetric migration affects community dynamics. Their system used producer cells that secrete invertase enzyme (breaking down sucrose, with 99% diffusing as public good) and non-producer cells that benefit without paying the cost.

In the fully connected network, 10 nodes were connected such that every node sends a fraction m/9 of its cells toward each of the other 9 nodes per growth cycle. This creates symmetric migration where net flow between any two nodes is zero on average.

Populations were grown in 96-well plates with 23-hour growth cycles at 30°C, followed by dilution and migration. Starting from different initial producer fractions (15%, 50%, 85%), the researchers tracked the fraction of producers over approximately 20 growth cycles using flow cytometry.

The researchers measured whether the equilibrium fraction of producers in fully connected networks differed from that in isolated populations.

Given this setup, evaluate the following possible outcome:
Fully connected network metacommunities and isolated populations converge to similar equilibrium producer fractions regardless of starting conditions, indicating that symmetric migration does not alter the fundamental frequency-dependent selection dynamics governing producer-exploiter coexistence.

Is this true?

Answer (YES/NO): YES